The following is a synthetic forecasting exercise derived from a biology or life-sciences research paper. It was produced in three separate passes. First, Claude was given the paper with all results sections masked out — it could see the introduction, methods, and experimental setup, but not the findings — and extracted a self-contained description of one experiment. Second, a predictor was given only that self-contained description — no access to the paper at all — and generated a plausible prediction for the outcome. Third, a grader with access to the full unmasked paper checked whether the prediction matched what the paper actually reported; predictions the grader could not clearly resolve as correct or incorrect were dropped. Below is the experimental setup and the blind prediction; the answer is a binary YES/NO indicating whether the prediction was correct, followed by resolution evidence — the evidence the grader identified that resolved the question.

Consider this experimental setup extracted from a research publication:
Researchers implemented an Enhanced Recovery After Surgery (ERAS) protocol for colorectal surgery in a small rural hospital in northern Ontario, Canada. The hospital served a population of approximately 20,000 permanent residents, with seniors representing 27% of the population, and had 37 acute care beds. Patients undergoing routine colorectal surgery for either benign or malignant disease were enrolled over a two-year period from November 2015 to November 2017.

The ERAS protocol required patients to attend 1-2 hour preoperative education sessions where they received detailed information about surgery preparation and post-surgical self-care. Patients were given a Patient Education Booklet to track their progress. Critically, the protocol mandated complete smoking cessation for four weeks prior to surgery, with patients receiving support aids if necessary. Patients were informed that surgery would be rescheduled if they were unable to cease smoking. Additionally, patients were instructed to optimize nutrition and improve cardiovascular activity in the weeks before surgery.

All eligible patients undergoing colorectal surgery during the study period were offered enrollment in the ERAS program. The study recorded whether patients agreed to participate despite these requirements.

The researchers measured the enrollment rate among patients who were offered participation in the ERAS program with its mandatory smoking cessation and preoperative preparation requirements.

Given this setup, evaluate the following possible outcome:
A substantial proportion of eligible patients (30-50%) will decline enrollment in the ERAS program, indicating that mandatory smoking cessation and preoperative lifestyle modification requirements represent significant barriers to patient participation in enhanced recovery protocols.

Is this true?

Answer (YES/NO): NO